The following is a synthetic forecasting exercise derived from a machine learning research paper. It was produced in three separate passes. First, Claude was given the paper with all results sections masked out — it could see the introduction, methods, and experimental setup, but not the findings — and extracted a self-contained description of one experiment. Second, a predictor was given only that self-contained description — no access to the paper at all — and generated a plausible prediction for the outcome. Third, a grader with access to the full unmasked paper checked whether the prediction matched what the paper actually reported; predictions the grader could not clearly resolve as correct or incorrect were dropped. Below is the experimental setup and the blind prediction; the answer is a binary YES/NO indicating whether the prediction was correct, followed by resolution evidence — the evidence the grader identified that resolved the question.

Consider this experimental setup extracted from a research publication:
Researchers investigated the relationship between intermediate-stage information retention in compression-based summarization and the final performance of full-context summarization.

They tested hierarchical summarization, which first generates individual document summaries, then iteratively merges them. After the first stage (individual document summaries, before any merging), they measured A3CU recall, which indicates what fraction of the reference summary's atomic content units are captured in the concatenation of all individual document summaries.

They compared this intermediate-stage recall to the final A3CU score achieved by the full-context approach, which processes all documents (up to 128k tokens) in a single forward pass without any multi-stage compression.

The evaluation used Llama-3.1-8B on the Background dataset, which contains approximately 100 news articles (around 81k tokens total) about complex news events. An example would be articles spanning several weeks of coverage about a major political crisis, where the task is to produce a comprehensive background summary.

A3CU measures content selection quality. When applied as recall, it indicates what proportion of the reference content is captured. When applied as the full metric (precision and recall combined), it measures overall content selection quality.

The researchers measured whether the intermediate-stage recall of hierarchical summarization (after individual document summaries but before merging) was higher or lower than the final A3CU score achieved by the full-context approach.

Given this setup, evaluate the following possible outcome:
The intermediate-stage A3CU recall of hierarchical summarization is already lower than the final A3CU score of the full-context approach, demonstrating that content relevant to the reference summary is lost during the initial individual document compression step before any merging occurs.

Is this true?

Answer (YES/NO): NO